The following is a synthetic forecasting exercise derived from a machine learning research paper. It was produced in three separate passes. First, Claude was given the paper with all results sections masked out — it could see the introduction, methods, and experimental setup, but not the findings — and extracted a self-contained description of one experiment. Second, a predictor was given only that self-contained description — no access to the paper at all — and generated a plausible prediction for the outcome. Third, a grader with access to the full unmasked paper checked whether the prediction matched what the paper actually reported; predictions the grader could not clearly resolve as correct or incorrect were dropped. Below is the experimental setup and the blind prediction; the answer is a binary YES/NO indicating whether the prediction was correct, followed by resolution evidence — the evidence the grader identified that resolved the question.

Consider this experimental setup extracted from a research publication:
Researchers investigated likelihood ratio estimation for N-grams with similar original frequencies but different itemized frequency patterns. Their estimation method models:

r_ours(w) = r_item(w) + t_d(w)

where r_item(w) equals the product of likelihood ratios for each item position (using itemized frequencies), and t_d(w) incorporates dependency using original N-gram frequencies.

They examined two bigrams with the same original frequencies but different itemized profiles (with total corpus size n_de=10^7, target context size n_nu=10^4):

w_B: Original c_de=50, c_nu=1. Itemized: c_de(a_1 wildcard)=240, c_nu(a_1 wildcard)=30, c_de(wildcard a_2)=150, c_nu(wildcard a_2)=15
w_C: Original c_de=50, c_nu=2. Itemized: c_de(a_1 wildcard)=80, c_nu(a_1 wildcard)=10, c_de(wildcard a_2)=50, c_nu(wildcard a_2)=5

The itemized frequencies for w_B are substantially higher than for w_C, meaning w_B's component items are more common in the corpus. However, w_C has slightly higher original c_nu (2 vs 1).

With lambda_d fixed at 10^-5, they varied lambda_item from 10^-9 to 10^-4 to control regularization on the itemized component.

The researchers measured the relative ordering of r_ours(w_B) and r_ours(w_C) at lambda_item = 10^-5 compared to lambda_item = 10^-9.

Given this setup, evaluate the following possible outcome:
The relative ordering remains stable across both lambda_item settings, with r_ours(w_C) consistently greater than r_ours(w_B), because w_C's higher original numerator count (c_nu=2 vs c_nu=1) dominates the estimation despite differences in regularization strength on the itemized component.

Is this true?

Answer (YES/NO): NO